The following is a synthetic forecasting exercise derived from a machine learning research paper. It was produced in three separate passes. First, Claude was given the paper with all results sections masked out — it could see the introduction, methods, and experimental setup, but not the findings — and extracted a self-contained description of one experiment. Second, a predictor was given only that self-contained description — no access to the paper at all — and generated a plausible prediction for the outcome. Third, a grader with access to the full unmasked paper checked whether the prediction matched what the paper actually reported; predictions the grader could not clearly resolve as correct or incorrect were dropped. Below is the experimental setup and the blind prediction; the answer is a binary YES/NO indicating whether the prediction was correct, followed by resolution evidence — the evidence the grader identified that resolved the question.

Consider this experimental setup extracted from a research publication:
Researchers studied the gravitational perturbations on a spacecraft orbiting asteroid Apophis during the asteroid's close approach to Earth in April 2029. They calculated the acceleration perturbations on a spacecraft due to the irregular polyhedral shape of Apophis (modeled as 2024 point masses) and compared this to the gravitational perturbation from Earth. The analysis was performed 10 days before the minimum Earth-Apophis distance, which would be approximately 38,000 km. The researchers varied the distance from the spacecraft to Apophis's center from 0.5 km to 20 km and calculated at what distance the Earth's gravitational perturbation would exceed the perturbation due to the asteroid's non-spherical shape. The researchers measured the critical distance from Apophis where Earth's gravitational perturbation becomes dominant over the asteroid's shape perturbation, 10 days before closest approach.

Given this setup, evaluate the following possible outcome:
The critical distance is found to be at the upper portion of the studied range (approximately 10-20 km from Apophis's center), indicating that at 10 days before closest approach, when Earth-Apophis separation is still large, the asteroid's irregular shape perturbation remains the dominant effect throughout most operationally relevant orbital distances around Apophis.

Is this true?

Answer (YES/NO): NO